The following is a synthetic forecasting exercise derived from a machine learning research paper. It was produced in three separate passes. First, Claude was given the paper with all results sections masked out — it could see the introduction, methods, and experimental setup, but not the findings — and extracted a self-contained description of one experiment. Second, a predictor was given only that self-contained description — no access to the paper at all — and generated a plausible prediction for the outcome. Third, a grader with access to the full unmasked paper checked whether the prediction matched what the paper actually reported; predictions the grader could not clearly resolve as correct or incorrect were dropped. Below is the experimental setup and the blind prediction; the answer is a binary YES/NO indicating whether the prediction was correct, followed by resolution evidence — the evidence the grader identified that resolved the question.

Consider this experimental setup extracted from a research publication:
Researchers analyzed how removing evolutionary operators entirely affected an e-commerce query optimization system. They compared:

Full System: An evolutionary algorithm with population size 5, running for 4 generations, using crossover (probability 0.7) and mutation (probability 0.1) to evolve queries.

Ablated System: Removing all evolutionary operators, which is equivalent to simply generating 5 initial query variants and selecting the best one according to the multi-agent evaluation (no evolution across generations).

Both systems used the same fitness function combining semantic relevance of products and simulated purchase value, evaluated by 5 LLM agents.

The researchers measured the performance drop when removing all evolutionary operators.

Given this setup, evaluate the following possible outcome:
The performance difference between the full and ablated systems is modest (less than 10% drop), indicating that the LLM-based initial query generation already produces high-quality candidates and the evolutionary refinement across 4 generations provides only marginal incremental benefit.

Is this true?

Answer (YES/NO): NO